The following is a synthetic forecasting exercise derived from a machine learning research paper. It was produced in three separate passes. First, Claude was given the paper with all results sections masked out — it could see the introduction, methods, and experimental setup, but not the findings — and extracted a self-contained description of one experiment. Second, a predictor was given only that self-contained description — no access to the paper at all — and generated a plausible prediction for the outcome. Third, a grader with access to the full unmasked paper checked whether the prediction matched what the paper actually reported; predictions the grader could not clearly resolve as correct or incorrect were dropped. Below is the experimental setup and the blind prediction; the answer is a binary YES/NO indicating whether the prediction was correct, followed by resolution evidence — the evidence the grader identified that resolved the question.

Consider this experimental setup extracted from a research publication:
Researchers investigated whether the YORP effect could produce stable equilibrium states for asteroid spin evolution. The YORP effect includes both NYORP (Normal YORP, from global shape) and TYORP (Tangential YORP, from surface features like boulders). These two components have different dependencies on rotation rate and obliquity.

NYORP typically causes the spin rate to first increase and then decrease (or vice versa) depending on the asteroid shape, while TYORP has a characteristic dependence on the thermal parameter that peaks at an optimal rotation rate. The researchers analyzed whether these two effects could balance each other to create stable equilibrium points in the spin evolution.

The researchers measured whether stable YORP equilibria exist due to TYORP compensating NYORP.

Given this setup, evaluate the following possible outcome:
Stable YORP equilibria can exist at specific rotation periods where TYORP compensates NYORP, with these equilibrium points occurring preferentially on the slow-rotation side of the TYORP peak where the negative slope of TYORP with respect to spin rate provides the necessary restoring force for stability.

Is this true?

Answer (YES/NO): NO